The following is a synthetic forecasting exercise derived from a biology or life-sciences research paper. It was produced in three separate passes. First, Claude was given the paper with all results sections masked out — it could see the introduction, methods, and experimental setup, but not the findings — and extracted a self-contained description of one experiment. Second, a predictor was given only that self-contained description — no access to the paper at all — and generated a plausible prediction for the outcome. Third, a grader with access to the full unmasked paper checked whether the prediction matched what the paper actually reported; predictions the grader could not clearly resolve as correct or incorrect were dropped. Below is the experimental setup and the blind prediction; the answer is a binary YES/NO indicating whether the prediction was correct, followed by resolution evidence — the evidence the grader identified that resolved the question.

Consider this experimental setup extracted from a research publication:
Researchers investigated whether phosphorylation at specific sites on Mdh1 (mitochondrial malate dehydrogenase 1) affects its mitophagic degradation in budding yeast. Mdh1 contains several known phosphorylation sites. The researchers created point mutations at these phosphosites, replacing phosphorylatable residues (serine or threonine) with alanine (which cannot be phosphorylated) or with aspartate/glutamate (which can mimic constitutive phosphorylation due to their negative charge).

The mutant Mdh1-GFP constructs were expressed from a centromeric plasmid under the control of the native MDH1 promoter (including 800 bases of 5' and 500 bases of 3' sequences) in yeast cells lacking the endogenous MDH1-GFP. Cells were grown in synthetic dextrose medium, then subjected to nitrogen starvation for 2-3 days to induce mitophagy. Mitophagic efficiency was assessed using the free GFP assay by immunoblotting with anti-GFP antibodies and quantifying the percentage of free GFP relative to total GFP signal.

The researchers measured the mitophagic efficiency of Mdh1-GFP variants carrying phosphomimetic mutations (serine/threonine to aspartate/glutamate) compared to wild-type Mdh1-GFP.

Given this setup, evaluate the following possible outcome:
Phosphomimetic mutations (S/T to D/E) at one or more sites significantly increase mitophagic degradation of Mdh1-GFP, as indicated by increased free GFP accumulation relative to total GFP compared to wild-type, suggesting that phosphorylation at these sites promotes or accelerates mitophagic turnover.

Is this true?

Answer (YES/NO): YES